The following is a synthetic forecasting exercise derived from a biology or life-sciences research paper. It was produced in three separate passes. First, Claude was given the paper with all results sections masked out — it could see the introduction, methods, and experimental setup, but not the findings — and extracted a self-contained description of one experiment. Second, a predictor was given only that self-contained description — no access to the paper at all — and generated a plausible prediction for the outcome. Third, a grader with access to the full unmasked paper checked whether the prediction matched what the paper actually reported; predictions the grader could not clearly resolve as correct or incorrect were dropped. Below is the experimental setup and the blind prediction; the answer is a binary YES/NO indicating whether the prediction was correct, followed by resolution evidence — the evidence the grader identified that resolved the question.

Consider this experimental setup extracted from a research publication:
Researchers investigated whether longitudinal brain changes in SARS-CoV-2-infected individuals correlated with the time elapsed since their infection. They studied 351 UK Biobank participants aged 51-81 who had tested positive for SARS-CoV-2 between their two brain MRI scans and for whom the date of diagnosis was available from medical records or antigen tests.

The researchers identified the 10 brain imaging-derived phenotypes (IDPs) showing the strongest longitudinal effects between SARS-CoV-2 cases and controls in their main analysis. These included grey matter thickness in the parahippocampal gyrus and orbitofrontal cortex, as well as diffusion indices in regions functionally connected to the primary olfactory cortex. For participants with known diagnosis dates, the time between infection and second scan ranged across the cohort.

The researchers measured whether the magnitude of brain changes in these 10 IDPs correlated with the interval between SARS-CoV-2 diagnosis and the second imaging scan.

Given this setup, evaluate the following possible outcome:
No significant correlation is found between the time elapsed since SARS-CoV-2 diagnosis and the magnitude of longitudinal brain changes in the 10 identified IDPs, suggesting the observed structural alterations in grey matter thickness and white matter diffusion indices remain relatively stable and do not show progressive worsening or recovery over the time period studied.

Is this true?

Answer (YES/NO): YES